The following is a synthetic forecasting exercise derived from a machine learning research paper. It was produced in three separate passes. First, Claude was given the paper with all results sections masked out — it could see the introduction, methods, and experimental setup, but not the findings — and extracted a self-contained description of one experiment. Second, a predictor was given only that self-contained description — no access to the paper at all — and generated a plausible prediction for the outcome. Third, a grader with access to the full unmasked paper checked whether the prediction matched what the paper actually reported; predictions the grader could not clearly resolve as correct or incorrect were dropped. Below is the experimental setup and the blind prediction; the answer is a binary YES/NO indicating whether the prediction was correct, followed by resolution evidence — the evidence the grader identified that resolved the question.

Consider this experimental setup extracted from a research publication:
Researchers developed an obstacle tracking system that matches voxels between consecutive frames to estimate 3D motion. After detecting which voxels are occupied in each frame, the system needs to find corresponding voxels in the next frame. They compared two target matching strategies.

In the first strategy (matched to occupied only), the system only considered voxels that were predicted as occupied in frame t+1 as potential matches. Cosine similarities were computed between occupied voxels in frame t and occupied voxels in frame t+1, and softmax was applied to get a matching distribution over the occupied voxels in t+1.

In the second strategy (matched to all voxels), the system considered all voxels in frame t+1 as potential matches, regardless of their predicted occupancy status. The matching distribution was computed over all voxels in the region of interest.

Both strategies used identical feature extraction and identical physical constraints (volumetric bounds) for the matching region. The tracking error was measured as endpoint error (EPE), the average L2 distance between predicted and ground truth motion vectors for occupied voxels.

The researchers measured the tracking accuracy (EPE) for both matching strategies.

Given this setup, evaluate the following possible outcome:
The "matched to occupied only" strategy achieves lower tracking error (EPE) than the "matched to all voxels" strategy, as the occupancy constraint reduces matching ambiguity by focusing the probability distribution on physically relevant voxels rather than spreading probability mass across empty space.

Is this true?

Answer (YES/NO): NO